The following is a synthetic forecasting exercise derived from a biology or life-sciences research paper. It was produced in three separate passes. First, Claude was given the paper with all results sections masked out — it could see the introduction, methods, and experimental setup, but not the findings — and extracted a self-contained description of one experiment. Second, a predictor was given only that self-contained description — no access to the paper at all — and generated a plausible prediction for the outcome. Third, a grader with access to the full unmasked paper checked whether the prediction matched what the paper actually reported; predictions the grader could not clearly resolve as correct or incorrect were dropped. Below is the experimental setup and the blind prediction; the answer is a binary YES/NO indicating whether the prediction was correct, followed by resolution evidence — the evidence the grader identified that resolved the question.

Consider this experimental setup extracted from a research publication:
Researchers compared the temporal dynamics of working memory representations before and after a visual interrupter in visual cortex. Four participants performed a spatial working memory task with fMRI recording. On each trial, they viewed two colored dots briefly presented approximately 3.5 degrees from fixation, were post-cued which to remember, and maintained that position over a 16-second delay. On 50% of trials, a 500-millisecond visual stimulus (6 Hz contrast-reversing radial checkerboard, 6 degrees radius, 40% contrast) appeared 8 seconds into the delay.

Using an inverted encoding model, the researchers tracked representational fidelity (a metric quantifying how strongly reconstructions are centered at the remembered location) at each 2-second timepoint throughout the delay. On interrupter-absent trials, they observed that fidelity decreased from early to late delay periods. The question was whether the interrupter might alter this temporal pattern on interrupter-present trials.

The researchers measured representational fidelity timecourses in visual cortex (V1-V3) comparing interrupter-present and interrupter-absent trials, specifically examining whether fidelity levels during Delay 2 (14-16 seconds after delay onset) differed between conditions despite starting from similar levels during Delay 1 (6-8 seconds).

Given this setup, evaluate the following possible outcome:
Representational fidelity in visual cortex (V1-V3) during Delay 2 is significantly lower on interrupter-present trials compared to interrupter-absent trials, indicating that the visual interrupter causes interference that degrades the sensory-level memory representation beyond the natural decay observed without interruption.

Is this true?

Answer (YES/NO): NO